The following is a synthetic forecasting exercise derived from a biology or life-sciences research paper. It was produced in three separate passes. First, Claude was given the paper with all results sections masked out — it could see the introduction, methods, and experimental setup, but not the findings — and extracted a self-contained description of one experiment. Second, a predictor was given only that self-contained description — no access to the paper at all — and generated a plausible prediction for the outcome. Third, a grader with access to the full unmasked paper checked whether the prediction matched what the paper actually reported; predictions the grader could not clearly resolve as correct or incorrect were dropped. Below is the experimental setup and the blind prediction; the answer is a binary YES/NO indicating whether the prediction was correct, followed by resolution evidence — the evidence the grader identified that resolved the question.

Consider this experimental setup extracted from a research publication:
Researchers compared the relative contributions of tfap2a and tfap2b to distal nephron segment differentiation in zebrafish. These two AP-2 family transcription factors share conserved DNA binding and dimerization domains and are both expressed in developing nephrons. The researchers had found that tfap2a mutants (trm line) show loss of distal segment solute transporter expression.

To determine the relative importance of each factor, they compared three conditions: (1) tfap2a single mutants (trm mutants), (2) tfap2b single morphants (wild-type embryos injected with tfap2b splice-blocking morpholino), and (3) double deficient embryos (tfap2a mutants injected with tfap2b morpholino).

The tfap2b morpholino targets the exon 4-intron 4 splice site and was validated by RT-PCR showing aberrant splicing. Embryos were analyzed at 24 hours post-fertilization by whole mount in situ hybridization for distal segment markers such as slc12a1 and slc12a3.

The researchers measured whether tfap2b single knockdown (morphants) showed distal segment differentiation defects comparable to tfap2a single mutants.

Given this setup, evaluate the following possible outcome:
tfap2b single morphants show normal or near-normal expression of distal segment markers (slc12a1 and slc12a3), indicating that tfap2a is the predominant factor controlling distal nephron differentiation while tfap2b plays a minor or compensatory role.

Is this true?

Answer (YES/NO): YES